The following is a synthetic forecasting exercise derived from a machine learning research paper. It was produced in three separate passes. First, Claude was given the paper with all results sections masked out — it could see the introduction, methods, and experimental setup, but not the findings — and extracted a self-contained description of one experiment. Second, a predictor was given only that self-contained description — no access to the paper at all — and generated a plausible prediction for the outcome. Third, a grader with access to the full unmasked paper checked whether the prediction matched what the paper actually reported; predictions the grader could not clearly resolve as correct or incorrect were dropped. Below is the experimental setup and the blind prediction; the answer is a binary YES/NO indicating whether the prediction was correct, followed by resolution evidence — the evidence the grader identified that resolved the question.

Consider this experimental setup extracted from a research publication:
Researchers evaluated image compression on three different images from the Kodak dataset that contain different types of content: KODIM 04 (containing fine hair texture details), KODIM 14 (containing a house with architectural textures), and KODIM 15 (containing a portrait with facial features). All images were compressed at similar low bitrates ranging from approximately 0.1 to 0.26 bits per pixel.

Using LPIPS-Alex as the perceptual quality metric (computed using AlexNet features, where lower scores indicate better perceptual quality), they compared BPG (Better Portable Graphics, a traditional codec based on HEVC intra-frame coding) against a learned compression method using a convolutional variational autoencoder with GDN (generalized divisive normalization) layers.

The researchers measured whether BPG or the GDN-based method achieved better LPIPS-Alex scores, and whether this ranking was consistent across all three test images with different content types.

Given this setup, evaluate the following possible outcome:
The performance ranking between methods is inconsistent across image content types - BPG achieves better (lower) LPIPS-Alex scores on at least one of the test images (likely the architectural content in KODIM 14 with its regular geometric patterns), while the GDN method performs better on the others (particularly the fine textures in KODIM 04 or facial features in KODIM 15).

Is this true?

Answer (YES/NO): NO